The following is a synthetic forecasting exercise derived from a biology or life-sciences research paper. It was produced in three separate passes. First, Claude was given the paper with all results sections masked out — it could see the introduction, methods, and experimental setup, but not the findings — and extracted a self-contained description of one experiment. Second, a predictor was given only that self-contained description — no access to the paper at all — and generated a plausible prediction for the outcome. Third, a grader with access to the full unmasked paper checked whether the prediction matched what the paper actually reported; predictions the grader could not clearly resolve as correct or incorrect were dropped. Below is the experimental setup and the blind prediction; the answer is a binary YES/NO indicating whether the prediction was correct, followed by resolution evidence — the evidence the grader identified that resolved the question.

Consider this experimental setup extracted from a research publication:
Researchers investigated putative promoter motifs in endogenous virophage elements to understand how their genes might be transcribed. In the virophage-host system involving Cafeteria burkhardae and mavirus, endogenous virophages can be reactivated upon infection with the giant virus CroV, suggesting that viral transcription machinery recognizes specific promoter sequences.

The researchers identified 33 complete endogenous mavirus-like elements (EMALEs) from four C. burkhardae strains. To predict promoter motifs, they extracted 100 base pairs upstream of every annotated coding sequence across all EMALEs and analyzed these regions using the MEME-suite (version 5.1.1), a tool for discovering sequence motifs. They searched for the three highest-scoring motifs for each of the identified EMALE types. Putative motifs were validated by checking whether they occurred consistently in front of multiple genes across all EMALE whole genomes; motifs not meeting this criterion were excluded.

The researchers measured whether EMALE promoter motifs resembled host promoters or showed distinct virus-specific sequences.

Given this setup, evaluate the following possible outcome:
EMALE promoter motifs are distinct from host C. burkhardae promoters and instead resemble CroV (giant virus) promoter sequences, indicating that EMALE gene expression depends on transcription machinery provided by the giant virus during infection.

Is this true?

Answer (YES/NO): NO